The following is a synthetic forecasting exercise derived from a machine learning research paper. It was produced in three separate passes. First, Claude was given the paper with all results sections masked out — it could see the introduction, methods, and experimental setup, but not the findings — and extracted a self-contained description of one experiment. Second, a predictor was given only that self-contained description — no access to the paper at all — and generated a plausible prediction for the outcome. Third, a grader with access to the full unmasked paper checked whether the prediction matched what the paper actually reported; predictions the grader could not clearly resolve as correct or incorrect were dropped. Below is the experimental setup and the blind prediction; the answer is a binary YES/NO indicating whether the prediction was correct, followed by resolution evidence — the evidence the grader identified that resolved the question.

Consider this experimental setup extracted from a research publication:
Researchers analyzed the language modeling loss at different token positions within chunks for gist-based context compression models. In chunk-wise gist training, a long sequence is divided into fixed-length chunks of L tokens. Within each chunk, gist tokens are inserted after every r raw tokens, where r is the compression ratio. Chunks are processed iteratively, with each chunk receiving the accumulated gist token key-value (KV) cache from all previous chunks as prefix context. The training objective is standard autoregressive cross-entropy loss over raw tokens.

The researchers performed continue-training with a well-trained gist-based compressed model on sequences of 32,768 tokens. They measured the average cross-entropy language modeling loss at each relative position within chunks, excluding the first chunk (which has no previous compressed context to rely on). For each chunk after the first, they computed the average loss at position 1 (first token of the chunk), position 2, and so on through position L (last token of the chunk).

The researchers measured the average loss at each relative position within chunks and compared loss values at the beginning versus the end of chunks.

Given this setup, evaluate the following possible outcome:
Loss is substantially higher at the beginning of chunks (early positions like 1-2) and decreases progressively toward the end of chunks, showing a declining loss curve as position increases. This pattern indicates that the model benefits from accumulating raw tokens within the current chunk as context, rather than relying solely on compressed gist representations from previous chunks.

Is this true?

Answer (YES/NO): YES